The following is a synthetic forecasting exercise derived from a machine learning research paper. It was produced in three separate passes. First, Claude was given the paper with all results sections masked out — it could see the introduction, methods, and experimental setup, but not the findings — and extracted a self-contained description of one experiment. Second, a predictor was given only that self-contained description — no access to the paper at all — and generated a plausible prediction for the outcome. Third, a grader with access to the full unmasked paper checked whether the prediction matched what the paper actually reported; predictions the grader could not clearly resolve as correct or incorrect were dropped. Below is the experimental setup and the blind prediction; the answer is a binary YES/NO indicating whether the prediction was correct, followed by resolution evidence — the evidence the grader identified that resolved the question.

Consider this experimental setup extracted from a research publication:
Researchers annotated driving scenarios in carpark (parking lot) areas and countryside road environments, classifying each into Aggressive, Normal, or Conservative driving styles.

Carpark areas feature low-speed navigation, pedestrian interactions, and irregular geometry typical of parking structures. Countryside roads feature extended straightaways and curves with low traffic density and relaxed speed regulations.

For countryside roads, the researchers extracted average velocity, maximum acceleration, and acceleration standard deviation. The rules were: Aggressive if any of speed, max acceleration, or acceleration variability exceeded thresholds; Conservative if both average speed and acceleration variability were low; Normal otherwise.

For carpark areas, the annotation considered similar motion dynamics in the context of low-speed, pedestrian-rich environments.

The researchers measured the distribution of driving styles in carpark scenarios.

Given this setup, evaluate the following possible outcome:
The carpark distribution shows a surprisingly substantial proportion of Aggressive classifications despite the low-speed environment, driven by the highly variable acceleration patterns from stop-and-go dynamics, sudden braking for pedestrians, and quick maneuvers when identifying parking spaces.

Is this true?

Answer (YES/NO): NO